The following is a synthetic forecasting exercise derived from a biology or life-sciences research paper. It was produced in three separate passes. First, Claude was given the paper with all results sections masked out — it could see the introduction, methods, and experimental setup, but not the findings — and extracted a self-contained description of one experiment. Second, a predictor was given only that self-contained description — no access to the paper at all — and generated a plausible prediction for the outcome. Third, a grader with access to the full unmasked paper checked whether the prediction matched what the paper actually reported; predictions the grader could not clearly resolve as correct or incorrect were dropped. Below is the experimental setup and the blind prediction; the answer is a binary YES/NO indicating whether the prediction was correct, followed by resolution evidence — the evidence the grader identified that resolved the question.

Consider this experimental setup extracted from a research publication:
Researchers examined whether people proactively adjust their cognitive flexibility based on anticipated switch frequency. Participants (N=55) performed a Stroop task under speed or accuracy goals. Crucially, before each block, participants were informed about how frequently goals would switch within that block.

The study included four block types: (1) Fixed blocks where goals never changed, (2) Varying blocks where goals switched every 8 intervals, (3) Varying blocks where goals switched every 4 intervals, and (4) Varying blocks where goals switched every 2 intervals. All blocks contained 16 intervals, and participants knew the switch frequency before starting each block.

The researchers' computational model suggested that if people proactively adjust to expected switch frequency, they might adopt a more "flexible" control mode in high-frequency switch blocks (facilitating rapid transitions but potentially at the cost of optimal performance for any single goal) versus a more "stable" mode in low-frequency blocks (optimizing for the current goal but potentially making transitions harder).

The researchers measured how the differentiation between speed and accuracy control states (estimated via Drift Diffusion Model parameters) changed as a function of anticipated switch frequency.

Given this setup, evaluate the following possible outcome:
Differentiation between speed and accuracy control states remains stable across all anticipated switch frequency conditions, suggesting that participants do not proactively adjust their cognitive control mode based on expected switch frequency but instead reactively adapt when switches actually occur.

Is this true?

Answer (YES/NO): NO